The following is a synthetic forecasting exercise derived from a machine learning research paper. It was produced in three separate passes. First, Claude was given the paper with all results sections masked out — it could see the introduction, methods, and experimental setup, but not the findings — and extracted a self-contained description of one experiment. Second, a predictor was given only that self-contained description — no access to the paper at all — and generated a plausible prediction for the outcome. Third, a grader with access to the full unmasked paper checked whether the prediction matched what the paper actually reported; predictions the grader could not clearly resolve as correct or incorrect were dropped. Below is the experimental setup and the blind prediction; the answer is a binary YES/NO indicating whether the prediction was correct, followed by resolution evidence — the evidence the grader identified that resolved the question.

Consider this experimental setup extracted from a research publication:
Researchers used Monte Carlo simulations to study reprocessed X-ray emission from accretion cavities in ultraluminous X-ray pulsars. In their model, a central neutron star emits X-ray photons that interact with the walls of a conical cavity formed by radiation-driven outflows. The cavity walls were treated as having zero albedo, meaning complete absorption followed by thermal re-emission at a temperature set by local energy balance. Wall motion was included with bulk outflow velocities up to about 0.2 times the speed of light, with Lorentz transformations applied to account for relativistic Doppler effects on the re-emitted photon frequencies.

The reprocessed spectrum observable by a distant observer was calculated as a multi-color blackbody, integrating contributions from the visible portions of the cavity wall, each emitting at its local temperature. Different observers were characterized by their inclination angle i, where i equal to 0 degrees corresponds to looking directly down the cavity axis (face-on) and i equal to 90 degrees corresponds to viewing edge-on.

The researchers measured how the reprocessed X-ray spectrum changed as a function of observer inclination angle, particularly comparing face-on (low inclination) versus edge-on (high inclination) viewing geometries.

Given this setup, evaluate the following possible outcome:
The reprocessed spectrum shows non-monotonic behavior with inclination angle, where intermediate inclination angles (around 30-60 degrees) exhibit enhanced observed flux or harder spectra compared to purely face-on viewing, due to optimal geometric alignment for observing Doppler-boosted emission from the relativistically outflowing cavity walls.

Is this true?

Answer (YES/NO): NO